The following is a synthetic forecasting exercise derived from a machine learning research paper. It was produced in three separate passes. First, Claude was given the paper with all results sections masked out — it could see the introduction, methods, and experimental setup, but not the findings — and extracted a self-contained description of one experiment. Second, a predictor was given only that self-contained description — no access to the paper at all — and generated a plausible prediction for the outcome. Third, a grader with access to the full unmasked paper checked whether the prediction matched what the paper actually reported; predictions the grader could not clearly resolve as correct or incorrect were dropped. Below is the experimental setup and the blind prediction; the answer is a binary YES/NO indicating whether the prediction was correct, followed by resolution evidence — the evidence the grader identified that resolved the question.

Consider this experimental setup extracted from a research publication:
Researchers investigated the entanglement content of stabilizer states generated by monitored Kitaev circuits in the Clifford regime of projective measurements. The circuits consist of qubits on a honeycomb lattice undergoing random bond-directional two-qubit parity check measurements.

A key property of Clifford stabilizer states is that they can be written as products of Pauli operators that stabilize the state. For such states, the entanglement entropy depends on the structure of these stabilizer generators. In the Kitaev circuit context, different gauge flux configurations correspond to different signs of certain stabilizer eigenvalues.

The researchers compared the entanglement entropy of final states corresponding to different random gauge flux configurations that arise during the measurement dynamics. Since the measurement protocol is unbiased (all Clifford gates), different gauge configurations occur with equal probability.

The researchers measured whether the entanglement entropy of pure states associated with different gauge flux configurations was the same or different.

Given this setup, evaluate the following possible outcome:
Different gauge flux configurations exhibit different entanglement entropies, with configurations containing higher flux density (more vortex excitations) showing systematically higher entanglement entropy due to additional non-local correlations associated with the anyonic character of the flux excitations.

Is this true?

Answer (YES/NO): NO